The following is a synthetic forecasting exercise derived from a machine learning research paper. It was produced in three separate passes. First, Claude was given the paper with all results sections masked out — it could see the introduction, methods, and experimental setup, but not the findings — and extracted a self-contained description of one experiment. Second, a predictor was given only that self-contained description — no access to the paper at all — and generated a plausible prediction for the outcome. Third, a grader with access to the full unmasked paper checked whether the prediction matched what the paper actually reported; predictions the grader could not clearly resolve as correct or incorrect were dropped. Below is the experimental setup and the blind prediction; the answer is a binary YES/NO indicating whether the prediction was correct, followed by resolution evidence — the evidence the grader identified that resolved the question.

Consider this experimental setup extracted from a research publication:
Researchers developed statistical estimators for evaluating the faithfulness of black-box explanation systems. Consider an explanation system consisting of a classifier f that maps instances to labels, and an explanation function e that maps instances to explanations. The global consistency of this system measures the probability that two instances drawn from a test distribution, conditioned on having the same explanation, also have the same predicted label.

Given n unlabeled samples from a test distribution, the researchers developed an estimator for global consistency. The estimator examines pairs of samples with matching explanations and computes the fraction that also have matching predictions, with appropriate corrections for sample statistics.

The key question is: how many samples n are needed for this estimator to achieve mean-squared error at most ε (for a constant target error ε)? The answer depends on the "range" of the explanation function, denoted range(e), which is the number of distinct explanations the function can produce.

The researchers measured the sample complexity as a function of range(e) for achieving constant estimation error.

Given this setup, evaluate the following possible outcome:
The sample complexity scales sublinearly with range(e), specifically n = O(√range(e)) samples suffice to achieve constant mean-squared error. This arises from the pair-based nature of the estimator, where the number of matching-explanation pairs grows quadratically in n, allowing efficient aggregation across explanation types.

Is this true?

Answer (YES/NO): NO